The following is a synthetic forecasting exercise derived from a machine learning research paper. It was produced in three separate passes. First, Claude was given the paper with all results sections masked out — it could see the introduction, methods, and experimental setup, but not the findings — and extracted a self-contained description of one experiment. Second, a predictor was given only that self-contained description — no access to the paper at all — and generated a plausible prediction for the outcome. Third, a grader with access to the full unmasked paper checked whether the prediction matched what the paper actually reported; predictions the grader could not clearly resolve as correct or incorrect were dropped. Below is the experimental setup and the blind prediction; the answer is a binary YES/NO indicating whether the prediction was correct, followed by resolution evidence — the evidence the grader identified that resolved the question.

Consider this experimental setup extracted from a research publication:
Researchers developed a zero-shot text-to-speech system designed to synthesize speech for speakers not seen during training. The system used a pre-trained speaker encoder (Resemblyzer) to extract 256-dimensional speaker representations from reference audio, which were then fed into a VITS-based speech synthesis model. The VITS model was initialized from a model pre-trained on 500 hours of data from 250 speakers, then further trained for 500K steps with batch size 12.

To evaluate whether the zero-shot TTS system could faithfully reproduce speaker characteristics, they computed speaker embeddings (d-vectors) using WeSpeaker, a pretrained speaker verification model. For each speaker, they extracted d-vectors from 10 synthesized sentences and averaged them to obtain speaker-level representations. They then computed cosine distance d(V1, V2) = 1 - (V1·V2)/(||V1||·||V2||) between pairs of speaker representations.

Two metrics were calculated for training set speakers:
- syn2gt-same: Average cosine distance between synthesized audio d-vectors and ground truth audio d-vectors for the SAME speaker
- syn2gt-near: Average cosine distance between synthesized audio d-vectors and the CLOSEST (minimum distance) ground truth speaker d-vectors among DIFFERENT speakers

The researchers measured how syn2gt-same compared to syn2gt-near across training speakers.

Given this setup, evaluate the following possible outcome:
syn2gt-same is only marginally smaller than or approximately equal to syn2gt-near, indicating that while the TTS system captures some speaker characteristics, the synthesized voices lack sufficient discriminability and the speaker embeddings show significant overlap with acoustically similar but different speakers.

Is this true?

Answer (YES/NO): NO